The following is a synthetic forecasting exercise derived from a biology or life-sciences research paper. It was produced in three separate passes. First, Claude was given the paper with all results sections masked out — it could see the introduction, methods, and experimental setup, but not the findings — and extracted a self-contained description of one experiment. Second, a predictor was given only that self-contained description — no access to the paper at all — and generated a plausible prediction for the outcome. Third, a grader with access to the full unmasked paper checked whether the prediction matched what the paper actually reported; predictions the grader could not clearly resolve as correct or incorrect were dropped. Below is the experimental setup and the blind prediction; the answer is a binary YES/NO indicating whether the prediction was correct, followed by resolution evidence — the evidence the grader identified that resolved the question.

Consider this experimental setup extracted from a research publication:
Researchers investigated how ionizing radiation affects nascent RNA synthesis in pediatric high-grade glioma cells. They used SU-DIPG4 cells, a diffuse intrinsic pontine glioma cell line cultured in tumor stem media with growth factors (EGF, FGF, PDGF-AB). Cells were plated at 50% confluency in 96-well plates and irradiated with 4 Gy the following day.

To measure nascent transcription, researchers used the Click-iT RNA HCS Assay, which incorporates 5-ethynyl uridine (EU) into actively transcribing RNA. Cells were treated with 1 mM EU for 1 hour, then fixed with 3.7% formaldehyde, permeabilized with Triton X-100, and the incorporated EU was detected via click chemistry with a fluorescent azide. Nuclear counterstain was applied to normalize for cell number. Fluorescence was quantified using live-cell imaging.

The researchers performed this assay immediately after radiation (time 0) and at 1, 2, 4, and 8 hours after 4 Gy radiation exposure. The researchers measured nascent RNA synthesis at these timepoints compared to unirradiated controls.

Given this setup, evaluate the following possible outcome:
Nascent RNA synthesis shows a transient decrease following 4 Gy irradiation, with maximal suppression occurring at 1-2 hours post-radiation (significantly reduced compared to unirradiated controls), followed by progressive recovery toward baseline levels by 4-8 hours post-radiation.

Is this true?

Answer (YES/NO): NO